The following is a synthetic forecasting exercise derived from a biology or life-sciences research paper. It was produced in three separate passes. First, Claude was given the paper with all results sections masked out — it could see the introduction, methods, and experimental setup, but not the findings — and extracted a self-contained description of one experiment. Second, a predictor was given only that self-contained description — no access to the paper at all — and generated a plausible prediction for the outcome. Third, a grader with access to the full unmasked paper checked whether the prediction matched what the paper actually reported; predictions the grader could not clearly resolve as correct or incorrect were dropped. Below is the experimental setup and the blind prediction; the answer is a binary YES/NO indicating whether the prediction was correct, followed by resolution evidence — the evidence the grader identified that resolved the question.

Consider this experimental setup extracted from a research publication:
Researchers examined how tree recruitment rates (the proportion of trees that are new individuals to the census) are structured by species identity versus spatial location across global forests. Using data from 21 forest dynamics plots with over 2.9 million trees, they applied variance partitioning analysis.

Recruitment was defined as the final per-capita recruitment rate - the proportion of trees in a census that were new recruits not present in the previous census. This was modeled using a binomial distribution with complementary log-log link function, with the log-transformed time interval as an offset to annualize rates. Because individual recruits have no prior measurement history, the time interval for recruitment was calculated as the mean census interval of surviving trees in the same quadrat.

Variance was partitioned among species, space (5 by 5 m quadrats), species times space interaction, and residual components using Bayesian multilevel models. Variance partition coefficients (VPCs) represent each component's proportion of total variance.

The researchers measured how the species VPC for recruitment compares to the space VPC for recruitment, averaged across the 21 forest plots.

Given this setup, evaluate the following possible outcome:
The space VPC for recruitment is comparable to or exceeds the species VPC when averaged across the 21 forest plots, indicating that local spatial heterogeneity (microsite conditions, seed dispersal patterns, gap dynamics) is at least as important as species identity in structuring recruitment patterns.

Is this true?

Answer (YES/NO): NO